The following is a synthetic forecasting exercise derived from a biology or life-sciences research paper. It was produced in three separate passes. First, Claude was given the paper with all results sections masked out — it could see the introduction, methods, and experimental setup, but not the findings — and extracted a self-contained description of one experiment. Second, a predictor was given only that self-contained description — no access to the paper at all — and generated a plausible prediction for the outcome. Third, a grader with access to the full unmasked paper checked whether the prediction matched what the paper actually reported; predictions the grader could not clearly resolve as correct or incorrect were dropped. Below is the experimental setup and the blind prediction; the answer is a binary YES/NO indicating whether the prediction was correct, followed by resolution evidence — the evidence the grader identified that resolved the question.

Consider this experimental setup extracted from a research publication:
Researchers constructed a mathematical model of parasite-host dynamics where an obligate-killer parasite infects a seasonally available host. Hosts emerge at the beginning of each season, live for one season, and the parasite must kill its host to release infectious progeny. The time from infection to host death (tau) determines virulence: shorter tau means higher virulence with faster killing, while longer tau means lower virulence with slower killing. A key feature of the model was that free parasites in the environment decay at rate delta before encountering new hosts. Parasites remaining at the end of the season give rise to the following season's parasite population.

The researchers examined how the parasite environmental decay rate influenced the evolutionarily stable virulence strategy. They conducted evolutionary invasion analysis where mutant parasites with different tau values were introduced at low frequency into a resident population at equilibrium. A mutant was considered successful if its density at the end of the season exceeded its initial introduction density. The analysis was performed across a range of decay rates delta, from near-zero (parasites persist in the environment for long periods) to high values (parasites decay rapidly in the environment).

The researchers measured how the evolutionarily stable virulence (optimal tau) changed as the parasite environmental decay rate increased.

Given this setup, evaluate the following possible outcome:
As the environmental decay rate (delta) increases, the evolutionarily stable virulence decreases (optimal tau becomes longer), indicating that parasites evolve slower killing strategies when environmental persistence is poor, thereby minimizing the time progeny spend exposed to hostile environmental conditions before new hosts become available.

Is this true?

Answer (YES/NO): NO